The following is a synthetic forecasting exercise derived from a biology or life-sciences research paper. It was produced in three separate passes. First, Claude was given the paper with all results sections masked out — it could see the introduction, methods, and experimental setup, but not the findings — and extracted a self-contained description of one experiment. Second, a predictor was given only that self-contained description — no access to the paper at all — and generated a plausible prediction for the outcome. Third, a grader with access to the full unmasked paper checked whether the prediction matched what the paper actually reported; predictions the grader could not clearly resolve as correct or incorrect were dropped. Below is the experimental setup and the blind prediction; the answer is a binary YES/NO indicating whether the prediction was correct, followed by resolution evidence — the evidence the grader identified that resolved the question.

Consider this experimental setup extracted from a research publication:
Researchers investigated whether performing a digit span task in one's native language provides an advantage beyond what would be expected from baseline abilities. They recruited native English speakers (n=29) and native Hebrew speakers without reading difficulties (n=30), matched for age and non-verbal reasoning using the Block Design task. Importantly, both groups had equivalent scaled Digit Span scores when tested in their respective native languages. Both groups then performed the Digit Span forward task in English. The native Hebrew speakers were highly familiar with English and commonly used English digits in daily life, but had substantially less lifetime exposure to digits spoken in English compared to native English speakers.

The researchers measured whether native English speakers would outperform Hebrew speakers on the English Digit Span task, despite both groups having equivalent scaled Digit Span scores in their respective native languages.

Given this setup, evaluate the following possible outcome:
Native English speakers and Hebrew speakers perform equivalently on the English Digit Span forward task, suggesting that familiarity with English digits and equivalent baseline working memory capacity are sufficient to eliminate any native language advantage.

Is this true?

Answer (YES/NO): NO